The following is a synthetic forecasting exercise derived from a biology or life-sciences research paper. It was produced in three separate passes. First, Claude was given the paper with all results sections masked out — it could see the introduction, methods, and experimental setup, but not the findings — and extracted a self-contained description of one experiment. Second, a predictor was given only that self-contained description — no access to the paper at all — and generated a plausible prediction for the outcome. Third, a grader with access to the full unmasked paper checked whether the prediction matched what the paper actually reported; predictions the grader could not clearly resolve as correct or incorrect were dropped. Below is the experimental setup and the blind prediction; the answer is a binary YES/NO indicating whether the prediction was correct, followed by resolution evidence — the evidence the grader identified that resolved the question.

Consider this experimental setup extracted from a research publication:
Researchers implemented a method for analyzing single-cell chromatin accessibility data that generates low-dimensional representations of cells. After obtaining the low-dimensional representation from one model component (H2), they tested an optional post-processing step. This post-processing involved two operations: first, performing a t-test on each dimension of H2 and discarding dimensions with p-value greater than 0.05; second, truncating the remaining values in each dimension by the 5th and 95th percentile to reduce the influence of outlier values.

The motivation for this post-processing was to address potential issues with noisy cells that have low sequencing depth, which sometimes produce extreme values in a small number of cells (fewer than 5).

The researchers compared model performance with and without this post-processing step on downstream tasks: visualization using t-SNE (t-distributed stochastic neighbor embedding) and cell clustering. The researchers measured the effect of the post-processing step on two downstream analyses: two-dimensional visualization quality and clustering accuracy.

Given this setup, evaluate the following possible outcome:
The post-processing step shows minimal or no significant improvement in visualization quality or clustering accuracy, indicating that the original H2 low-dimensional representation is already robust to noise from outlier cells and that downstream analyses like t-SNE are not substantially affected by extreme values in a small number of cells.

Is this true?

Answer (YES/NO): NO